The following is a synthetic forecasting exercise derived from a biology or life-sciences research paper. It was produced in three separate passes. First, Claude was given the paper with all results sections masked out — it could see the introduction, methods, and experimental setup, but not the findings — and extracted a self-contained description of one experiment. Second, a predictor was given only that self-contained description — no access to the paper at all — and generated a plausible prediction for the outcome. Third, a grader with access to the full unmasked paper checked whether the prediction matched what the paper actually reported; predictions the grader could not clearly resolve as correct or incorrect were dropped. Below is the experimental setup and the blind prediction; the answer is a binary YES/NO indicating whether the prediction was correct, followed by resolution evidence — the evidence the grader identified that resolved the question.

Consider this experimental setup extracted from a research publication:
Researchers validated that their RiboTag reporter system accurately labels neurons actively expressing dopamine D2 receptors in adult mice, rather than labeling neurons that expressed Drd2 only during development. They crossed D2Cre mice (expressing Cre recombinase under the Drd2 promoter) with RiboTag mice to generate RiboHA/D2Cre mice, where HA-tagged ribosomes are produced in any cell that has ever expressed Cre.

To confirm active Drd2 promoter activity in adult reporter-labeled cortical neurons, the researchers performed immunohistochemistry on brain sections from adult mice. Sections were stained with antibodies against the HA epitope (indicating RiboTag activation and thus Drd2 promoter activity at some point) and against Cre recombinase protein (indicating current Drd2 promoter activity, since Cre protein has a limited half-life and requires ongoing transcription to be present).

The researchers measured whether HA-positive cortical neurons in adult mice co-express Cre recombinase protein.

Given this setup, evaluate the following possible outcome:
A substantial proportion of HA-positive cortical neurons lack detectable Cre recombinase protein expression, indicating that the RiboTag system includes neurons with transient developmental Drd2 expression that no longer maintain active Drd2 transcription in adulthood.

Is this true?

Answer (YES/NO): NO